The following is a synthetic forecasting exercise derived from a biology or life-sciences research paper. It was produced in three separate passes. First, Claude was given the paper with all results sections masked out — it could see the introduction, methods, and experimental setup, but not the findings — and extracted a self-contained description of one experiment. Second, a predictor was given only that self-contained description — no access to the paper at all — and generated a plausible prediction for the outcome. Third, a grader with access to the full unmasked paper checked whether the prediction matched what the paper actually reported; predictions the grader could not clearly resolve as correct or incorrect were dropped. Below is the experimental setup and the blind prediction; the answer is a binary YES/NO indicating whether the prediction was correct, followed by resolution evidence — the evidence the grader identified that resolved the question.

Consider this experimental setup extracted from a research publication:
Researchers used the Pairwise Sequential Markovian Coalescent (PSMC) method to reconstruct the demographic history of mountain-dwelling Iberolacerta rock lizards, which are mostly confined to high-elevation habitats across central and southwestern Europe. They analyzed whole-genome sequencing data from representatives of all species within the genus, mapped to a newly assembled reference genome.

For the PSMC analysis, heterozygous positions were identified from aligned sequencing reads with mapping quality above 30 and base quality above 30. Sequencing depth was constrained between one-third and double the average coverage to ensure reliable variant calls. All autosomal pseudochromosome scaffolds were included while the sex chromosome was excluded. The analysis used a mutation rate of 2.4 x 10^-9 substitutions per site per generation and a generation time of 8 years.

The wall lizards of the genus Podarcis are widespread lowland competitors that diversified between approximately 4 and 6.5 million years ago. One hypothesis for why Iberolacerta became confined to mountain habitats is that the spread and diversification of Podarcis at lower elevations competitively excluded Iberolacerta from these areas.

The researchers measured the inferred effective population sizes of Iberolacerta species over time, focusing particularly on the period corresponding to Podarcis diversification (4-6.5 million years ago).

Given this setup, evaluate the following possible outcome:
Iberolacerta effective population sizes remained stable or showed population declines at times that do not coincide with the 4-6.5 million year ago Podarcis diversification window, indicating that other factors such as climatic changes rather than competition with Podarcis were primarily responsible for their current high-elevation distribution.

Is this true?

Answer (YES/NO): NO